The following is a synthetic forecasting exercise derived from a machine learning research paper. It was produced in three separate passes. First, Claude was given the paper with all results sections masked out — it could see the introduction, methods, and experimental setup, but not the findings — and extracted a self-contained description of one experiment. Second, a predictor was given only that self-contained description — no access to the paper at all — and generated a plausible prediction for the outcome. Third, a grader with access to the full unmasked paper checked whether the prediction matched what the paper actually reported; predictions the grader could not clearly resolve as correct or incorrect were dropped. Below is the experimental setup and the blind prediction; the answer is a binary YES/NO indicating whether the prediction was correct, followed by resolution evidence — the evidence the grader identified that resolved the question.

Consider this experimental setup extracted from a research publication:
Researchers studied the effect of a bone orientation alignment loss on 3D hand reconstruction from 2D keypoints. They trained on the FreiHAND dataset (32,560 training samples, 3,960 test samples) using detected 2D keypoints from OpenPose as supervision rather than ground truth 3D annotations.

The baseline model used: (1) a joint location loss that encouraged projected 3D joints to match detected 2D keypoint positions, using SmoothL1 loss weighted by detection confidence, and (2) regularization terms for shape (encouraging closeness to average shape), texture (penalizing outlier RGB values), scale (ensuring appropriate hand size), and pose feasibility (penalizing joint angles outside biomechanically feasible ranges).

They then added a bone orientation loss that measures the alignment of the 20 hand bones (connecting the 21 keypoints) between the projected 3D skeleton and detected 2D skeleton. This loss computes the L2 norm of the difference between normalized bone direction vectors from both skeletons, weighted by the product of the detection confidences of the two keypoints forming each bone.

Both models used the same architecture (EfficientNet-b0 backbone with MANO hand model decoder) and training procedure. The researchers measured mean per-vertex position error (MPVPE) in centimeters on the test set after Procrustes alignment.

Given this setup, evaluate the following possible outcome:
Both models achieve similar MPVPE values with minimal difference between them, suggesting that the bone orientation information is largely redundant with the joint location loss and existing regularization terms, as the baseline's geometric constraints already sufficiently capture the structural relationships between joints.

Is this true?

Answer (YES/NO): NO